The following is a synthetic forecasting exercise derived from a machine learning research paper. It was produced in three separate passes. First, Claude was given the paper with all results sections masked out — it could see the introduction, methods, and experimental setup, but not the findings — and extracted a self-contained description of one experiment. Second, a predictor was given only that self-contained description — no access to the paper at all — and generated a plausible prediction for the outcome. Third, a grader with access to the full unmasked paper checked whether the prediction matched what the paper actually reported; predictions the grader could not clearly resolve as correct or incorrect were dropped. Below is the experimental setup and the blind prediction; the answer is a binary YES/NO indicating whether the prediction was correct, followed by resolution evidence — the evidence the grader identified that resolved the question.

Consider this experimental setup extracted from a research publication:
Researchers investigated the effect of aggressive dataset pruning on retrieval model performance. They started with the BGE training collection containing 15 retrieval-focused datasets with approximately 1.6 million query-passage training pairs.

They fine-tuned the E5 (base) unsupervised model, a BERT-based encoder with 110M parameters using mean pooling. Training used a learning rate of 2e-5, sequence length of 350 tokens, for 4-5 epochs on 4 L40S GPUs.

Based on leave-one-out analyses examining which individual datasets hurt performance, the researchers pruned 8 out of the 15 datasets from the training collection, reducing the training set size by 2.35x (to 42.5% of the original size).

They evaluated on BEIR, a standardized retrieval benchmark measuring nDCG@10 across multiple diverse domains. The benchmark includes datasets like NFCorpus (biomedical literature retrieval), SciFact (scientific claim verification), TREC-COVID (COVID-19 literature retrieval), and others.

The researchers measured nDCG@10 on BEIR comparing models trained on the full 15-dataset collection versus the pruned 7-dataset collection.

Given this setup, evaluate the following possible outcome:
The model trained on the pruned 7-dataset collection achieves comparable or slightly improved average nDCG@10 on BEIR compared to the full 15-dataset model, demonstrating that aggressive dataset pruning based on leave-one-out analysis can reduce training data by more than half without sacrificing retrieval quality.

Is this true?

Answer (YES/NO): YES